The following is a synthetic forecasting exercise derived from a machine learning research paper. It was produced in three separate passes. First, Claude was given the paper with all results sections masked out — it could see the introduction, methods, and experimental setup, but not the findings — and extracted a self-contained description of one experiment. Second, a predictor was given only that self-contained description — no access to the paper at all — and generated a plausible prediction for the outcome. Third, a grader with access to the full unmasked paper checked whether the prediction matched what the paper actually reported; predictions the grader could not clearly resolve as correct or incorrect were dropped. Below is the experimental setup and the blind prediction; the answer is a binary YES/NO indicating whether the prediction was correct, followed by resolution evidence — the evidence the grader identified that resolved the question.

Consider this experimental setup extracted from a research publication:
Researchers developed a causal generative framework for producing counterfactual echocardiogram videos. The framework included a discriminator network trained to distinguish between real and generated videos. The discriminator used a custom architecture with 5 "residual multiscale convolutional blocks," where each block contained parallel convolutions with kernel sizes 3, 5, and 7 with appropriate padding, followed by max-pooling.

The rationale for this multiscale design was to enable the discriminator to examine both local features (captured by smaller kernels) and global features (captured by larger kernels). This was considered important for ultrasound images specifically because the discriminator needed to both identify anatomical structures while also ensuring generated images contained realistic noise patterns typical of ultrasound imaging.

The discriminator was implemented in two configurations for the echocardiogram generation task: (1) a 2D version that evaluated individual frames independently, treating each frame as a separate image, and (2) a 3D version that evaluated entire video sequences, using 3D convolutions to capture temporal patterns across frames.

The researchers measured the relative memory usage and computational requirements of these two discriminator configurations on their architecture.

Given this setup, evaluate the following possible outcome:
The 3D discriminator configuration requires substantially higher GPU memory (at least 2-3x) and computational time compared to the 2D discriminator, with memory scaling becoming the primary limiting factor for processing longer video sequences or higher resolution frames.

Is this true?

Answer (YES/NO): NO